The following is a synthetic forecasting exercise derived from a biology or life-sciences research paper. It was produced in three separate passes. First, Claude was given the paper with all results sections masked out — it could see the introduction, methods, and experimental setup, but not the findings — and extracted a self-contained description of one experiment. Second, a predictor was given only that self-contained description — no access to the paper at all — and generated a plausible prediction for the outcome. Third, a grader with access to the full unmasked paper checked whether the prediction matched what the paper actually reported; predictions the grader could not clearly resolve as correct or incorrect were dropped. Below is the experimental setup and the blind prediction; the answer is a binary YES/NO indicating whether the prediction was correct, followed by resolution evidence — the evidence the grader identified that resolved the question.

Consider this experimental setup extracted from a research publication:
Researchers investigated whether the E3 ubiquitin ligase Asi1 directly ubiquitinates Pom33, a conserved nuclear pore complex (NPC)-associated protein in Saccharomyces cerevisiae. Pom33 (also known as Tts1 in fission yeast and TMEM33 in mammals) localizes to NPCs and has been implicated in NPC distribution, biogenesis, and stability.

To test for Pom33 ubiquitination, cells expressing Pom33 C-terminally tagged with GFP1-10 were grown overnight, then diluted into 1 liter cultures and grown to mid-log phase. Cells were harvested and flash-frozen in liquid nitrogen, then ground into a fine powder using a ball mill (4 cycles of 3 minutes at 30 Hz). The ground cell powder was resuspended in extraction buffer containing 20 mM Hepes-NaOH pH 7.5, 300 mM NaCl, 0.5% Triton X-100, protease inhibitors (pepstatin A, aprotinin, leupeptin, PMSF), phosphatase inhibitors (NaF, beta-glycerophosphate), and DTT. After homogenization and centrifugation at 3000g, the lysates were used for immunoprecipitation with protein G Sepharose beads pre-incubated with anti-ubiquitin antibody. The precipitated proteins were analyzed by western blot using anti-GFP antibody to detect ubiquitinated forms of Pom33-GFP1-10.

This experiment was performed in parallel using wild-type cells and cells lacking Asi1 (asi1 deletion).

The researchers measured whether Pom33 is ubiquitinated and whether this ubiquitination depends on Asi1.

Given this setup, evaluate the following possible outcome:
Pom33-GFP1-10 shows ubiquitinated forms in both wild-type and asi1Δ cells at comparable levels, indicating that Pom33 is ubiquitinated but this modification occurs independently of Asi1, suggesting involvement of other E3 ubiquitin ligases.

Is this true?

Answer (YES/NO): NO